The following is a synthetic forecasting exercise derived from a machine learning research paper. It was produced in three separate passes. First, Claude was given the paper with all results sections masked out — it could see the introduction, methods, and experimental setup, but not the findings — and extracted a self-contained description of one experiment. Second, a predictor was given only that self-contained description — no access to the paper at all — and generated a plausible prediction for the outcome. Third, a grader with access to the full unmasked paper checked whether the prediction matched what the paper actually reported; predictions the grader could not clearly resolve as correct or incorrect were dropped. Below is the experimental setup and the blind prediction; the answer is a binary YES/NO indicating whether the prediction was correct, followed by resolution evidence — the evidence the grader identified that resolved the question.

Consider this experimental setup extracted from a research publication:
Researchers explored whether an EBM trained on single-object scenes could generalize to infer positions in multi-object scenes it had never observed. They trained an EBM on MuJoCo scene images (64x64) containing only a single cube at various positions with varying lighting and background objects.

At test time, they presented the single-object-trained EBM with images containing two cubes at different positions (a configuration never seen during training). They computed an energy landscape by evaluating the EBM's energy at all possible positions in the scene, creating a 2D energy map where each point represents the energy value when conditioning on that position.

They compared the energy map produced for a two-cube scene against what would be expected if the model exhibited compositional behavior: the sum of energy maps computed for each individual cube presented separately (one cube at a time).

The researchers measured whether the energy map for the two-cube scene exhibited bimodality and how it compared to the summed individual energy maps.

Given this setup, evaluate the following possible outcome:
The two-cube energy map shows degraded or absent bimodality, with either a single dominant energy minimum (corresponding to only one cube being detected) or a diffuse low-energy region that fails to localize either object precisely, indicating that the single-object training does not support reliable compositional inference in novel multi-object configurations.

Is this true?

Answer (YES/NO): NO